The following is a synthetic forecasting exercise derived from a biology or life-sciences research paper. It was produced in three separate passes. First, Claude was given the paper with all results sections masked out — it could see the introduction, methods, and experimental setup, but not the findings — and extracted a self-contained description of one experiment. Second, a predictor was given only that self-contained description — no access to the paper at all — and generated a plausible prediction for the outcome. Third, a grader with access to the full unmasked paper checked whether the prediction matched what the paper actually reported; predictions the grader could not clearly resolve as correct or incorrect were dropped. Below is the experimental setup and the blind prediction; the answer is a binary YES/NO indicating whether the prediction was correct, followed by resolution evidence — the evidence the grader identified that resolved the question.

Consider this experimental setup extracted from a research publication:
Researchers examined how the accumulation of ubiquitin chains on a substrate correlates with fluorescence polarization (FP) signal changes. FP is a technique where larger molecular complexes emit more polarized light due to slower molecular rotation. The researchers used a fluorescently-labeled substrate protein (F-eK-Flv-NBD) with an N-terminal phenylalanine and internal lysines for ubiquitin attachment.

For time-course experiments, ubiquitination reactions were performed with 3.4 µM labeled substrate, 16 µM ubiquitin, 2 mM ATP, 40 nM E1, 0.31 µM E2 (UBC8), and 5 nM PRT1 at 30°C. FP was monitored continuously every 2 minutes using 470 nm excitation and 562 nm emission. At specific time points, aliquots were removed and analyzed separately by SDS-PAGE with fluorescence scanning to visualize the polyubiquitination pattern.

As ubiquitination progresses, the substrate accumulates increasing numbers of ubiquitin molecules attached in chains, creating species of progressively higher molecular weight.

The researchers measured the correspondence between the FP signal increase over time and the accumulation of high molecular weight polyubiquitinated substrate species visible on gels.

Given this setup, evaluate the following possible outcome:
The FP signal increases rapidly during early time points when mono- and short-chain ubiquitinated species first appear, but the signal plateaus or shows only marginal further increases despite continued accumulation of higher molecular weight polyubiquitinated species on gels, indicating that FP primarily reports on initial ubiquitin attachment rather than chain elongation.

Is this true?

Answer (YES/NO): NO